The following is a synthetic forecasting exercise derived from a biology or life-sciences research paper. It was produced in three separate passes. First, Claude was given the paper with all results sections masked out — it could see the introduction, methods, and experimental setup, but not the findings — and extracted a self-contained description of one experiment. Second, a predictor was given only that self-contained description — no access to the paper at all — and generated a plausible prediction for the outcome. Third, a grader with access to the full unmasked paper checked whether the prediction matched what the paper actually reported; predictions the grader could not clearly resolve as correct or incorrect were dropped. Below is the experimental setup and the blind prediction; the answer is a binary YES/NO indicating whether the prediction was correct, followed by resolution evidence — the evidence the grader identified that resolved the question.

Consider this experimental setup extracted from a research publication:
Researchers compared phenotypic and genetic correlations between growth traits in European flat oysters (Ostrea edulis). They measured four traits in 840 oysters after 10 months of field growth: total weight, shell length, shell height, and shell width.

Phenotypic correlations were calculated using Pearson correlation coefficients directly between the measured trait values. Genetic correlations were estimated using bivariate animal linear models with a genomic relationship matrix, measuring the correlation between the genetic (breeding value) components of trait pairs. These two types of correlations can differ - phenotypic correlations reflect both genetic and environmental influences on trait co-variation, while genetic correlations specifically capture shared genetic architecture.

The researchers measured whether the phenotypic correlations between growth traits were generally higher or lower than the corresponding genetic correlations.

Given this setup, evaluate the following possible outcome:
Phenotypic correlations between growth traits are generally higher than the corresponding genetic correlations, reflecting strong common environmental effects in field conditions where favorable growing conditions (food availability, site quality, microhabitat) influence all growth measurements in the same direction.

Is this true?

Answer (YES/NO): NO